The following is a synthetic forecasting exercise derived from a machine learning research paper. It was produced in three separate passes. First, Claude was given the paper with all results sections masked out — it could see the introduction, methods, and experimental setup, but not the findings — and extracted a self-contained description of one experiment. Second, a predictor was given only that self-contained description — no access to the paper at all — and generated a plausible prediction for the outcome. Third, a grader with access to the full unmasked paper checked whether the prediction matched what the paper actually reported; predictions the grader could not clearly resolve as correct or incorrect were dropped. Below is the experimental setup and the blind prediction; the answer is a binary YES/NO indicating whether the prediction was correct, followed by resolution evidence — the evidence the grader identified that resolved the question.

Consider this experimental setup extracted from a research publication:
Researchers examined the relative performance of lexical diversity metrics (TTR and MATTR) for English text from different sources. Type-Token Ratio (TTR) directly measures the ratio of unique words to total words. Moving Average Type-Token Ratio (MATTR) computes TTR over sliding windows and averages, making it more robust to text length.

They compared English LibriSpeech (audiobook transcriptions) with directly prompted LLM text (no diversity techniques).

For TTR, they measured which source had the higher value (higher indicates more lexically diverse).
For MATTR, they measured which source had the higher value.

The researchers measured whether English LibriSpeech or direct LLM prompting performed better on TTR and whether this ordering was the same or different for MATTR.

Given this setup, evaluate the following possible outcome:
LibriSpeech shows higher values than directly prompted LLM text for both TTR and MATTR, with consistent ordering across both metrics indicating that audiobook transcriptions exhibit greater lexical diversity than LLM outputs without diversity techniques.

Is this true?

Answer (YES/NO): NO